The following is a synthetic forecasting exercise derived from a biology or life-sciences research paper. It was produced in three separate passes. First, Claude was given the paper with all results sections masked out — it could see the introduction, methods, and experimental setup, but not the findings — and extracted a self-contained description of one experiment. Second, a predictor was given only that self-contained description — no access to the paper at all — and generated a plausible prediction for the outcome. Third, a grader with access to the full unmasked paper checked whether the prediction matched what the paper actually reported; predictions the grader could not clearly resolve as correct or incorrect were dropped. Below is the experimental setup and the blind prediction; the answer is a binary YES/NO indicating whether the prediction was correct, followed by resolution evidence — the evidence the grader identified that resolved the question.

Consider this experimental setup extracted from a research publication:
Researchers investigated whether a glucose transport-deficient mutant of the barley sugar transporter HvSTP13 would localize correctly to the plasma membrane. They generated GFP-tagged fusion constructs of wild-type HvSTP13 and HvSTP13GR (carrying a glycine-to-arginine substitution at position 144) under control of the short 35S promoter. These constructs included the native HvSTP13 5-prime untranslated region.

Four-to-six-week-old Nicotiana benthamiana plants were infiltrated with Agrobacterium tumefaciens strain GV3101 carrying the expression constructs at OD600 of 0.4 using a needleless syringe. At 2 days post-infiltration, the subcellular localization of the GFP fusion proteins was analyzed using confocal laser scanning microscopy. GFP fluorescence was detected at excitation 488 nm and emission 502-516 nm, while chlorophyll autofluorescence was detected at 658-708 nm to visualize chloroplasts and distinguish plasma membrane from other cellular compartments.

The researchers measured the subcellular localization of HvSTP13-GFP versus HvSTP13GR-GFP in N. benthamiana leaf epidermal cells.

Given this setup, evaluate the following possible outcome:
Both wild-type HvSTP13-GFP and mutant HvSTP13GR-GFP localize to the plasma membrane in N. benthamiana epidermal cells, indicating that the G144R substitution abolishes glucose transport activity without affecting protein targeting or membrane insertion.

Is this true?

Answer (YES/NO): YES